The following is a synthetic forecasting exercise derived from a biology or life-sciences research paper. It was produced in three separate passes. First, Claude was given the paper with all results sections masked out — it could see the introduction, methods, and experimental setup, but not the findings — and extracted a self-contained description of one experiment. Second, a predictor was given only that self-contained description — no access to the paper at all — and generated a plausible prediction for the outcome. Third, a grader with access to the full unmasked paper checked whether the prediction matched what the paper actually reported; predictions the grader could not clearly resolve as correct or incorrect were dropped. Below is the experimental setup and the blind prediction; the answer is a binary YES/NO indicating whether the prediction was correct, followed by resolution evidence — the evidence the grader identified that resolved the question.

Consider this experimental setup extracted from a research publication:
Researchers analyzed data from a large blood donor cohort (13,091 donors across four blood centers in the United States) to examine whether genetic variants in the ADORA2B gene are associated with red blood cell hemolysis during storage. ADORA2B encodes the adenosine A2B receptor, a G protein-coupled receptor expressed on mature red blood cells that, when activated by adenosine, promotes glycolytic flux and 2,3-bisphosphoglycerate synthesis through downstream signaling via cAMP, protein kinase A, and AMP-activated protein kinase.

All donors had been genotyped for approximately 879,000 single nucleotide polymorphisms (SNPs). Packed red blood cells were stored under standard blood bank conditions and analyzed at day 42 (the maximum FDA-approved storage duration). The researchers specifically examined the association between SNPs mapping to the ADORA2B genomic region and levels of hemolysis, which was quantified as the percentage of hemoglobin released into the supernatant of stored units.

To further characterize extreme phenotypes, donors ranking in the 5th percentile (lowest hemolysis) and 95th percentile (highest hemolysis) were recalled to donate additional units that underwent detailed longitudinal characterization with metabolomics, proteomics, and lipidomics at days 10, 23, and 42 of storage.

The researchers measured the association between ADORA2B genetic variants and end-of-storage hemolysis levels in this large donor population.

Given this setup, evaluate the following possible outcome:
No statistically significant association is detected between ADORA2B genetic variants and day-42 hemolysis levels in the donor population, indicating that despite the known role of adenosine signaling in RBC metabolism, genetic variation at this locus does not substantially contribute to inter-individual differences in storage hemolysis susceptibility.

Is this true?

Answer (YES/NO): NO